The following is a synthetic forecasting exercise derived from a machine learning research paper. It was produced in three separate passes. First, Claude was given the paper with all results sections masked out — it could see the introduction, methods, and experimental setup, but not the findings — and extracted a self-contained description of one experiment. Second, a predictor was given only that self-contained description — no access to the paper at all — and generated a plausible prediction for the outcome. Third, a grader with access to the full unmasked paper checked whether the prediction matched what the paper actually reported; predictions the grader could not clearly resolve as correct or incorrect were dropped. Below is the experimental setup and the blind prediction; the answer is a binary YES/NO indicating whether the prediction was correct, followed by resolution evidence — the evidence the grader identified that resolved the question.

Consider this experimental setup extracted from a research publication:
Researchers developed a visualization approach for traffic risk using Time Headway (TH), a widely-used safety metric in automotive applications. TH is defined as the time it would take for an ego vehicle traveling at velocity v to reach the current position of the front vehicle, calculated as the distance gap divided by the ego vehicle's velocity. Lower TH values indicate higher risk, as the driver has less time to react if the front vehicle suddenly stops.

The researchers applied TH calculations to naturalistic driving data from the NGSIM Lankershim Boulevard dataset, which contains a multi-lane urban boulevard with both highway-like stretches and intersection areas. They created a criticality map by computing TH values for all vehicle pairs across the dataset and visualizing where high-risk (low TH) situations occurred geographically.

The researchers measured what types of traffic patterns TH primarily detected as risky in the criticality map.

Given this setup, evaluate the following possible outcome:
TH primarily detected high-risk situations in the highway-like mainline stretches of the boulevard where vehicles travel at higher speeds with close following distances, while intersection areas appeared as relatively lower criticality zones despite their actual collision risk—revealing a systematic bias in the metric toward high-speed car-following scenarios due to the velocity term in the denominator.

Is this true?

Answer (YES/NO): YES